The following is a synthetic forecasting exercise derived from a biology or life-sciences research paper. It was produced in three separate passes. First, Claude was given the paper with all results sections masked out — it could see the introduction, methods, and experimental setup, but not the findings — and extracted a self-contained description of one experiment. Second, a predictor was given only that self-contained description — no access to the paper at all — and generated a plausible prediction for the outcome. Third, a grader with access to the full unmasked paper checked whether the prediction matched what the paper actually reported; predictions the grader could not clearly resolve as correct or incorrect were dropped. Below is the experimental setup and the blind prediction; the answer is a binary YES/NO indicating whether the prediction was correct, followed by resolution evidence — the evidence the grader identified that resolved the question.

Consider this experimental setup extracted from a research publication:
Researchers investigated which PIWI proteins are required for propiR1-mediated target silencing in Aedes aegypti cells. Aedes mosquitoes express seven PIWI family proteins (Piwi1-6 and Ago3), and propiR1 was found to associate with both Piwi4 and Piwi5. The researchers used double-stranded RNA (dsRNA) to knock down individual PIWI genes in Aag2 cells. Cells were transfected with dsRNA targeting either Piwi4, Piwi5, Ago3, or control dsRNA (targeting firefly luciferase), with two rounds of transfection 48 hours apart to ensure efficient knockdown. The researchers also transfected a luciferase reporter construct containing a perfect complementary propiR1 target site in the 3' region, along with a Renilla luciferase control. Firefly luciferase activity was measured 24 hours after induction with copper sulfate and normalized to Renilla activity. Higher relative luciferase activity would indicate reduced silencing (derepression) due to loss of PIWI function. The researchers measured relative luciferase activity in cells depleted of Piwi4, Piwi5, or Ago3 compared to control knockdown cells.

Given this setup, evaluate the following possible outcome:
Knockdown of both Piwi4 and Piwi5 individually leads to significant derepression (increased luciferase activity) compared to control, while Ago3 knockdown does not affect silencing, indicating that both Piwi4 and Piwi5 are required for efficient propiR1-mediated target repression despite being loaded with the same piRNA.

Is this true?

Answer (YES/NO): NO